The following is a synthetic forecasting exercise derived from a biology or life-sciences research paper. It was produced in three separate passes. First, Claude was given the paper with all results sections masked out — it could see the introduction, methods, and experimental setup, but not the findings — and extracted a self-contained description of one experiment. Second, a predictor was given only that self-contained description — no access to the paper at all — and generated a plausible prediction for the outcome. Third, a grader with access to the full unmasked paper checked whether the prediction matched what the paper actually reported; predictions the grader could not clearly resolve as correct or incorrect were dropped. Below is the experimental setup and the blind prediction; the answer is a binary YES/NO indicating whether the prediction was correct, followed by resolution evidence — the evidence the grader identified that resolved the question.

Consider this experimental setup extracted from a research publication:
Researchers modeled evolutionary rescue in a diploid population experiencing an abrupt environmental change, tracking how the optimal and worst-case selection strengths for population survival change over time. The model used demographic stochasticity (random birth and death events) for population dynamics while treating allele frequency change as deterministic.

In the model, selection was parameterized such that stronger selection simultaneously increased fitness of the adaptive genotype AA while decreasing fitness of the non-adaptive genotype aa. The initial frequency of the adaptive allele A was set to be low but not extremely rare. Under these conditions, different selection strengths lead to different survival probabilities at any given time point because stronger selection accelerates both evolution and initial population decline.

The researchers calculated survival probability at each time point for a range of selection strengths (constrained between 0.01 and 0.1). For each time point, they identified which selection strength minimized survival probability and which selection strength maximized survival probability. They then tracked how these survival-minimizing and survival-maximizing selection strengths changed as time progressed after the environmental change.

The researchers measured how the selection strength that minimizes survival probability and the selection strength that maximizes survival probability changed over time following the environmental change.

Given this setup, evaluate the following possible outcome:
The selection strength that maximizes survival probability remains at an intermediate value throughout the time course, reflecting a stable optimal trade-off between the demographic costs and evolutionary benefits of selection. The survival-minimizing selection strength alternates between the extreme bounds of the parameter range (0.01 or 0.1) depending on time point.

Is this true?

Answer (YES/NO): NO